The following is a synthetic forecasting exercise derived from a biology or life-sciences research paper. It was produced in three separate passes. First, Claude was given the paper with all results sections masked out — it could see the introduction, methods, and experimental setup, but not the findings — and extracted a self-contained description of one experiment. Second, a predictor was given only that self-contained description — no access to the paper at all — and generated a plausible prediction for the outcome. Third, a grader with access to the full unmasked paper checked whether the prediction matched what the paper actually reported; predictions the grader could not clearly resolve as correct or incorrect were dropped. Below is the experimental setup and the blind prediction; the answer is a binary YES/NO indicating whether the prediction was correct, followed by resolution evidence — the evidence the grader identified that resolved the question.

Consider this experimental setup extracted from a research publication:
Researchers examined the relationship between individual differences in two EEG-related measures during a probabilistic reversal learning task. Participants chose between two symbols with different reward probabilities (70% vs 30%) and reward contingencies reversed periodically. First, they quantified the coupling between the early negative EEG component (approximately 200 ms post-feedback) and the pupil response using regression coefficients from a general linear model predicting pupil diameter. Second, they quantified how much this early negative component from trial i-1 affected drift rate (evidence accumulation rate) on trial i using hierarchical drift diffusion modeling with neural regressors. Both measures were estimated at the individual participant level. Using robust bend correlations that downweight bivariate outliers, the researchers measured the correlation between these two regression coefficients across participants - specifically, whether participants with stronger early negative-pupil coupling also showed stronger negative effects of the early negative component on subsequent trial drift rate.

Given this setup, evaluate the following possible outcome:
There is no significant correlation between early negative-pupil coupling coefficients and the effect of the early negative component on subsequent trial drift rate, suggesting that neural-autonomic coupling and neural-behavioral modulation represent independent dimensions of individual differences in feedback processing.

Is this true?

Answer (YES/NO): NO